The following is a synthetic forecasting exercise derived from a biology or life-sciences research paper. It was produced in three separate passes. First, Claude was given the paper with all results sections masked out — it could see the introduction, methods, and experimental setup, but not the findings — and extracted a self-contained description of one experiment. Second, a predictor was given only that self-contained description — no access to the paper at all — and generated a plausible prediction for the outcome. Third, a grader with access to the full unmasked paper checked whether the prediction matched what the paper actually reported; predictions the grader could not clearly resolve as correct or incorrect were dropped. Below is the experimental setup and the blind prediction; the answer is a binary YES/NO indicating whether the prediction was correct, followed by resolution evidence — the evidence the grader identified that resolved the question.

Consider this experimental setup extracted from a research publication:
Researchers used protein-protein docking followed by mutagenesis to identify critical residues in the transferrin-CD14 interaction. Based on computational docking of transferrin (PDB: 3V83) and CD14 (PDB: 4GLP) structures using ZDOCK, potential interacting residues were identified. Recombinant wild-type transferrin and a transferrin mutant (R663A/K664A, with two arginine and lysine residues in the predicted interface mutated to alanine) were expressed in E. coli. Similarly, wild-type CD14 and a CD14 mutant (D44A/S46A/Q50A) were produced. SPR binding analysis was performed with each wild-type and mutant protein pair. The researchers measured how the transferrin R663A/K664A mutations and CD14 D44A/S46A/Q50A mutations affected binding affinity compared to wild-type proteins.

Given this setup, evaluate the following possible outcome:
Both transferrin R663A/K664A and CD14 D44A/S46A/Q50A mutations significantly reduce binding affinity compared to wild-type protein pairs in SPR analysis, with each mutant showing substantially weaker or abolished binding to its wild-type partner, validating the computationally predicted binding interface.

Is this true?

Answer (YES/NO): YES